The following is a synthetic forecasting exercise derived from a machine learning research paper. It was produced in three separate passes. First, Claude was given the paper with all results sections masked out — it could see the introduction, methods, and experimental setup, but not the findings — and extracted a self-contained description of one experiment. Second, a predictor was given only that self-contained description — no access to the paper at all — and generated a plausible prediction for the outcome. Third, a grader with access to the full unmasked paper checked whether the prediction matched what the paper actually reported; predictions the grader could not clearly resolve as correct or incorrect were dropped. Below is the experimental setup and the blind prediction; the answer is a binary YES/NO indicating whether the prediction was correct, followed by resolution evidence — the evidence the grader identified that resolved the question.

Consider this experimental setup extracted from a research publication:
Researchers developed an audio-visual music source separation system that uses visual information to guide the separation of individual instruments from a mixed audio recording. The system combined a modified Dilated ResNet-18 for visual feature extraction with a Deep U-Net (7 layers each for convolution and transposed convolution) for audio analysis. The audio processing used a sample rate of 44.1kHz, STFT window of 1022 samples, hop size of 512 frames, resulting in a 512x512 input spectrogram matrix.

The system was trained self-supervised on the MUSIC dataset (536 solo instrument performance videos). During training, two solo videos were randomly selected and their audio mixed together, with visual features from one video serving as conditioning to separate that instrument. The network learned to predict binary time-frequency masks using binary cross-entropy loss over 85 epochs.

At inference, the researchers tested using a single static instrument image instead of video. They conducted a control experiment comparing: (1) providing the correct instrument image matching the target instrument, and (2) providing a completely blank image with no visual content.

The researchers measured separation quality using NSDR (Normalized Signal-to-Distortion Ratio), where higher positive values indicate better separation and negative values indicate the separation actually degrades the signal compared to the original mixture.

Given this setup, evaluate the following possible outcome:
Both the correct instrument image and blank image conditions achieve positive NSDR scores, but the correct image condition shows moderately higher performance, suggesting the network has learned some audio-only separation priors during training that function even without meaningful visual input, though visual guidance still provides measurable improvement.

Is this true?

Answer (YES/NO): NO